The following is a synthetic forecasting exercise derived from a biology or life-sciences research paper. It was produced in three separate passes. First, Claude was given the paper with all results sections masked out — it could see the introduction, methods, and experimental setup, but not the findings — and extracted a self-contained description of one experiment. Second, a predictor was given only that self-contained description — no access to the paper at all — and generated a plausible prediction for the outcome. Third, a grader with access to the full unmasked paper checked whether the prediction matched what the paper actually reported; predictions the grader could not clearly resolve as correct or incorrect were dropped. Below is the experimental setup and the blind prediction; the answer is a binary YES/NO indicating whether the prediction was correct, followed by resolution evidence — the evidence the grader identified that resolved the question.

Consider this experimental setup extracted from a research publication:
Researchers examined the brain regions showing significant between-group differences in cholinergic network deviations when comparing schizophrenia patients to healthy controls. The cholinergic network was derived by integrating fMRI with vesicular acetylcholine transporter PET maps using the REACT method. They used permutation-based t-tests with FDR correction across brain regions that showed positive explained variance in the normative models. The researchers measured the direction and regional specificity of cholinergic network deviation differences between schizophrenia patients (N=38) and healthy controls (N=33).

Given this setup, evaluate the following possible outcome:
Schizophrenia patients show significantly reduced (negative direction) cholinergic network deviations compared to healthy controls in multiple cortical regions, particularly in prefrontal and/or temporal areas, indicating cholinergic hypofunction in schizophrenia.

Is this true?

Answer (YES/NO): NO